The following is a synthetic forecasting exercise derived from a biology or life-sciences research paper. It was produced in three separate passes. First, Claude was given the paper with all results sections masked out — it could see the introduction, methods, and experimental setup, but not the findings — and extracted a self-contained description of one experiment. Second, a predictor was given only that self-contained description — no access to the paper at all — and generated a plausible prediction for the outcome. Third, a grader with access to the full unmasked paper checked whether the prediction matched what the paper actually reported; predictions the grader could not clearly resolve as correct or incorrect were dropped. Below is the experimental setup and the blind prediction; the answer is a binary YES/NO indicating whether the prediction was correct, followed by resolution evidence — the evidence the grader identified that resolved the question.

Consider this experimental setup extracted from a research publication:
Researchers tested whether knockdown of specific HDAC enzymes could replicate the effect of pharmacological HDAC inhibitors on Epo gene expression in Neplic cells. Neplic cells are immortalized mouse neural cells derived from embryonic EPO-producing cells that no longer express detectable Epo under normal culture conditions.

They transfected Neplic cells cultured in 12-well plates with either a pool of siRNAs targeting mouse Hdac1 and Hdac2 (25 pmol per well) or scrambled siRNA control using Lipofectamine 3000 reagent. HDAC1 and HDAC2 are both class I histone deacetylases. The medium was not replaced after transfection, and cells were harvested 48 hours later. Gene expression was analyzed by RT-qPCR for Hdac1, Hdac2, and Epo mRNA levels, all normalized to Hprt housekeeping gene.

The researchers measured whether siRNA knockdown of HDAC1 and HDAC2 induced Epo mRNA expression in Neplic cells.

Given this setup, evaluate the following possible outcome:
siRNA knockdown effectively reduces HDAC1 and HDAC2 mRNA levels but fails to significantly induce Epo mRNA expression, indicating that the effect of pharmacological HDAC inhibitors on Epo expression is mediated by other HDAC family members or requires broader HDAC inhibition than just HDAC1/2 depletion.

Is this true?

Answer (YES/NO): NO